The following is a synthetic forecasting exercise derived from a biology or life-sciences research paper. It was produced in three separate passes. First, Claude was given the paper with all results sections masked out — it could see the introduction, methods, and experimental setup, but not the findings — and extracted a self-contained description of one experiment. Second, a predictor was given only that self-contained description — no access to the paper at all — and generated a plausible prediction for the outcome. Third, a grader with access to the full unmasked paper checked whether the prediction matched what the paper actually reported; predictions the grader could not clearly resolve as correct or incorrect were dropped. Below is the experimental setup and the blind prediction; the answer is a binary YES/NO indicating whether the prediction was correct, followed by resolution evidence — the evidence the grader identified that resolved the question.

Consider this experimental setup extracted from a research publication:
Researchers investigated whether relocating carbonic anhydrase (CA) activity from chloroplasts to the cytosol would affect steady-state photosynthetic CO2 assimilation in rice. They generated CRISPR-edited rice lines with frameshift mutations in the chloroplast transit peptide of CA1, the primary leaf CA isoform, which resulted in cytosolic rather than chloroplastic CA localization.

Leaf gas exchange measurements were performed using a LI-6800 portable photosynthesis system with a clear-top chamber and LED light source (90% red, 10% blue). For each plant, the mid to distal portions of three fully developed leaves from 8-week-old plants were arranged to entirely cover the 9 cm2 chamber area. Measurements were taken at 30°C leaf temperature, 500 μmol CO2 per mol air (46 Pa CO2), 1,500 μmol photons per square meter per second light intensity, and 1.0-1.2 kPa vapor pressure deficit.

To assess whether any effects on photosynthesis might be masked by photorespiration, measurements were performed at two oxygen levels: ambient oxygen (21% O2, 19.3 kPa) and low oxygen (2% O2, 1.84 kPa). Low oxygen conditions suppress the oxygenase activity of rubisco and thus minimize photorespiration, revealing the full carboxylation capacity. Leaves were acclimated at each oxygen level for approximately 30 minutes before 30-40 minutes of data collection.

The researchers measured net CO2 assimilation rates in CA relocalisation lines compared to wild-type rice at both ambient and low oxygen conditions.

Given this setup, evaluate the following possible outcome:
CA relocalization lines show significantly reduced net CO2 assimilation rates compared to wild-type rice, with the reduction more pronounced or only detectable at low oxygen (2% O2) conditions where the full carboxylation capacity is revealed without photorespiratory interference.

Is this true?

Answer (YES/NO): NO